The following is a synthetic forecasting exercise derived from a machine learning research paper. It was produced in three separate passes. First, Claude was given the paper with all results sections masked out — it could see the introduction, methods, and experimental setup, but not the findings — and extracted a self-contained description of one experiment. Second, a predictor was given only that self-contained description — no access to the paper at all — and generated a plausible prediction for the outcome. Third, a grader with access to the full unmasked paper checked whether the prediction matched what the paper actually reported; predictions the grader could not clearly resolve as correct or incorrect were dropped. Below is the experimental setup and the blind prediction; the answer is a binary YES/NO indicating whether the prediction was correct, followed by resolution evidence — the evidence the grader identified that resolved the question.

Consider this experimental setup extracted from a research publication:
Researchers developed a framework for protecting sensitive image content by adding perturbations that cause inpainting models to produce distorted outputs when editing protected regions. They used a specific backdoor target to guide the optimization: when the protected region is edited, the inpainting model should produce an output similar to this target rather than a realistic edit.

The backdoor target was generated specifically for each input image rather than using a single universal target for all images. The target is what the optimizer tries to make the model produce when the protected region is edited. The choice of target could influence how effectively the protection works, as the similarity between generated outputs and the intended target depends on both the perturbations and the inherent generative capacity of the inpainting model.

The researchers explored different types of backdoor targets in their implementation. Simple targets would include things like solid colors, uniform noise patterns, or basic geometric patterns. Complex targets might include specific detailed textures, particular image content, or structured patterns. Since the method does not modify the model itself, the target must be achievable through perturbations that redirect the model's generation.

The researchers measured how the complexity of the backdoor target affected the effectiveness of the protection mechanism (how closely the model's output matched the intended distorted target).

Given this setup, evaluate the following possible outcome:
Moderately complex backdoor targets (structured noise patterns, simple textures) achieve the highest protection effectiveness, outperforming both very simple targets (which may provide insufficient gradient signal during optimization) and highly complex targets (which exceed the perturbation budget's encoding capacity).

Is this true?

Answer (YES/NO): NO